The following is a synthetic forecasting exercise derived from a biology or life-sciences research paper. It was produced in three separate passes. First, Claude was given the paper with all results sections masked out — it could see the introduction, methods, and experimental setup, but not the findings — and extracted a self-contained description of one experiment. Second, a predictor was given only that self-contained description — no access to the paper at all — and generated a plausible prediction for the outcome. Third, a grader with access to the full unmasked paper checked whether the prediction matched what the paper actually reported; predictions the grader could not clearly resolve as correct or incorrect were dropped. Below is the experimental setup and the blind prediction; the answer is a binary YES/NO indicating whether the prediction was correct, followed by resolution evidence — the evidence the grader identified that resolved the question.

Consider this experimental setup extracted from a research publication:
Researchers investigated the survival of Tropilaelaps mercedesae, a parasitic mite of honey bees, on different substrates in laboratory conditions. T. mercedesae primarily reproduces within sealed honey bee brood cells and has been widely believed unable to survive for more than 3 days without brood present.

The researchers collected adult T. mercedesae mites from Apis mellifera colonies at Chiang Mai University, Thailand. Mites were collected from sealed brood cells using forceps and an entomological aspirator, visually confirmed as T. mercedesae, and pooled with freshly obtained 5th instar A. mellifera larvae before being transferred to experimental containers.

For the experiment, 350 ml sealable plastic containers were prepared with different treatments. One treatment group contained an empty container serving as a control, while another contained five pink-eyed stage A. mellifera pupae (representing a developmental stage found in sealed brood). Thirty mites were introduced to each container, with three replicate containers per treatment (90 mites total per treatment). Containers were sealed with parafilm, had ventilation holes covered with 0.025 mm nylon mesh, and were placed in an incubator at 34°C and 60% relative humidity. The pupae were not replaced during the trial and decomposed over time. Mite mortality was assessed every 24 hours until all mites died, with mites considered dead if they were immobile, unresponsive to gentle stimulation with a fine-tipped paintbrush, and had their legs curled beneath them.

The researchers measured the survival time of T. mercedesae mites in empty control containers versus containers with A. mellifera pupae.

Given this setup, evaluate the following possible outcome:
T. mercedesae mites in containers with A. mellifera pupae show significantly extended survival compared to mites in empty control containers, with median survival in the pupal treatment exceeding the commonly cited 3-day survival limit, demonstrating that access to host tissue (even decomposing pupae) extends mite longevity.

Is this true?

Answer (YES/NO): NO